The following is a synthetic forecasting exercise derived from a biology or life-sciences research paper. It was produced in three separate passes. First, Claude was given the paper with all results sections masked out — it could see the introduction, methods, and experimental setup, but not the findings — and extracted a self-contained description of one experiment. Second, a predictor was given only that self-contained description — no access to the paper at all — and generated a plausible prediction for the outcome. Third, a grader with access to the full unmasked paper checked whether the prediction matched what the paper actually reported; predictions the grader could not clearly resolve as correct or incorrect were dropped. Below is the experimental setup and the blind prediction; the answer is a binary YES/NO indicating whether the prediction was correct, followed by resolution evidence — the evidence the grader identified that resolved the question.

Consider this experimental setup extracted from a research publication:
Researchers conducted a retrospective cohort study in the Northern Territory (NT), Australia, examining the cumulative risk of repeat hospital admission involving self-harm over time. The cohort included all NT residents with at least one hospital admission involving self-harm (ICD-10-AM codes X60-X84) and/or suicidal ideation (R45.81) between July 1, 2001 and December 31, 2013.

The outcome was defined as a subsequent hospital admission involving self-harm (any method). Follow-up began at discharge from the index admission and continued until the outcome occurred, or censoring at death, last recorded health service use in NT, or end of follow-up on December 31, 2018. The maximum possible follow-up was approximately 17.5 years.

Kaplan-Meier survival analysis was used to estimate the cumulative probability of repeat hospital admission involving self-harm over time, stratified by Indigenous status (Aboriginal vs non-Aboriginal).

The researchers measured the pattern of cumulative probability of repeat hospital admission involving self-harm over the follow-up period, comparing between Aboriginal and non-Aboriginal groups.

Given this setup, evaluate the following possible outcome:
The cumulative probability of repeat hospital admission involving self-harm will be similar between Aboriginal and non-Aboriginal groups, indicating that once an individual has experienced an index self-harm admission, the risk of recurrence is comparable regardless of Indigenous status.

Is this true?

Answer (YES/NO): NO